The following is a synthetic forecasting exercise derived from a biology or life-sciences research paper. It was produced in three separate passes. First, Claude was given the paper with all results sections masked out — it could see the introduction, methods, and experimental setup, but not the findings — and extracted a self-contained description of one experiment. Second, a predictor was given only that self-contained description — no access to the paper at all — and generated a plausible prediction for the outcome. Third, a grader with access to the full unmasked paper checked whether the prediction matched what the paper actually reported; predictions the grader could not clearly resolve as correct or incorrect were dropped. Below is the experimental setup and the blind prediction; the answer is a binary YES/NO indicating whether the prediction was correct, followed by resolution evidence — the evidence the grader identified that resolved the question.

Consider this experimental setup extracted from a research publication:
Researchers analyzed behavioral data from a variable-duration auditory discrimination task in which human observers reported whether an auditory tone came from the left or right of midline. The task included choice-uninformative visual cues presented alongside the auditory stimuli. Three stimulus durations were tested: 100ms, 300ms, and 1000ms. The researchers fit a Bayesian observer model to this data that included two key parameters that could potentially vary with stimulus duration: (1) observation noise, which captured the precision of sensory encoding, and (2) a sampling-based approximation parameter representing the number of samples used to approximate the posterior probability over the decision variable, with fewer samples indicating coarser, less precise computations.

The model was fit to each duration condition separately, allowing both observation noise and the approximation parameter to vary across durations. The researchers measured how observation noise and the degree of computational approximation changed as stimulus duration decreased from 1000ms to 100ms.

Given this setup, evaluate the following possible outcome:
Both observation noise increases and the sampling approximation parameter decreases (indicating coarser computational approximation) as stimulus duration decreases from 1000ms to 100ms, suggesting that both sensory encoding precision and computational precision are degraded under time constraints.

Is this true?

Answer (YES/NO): YES